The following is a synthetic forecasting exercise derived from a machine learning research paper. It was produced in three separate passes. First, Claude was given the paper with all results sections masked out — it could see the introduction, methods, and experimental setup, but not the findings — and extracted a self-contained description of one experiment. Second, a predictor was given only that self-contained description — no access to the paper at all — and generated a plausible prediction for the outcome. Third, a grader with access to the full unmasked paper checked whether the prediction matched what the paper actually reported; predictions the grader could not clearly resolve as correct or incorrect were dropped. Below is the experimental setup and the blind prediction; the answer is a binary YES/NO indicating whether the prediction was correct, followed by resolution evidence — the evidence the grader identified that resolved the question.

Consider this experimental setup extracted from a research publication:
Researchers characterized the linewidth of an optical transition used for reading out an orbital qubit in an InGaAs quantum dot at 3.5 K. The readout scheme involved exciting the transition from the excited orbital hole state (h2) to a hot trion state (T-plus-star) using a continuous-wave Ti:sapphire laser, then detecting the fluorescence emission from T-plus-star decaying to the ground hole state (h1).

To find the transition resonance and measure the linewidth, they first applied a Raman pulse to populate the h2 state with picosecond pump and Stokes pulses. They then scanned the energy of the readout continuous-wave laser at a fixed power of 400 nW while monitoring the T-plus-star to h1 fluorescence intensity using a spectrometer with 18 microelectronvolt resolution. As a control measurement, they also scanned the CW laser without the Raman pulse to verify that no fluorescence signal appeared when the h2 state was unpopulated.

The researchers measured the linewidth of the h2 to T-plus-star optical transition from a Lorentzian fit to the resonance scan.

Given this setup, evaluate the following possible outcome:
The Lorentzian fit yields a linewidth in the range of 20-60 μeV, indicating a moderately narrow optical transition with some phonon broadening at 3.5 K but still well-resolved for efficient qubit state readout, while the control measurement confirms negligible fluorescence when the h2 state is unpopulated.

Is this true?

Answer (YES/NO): NO